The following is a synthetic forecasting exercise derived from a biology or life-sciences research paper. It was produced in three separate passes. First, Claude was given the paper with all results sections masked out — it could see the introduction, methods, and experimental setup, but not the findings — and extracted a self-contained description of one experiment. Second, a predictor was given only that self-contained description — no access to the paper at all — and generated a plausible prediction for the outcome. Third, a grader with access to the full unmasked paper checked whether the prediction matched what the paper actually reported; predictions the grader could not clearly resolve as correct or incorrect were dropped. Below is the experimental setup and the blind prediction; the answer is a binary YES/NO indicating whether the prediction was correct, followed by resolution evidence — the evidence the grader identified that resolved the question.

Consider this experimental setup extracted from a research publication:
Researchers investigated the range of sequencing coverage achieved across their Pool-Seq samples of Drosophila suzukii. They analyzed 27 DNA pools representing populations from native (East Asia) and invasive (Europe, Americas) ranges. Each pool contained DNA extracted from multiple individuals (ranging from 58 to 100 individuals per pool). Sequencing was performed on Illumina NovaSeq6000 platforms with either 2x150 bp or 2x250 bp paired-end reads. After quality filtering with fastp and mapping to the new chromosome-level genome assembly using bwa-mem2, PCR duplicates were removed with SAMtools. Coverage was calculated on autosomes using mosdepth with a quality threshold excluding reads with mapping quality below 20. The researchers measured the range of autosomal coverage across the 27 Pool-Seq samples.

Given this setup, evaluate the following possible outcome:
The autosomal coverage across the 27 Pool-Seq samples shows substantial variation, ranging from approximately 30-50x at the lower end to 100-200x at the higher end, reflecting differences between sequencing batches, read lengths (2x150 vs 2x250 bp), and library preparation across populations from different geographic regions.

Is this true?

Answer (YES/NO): YES